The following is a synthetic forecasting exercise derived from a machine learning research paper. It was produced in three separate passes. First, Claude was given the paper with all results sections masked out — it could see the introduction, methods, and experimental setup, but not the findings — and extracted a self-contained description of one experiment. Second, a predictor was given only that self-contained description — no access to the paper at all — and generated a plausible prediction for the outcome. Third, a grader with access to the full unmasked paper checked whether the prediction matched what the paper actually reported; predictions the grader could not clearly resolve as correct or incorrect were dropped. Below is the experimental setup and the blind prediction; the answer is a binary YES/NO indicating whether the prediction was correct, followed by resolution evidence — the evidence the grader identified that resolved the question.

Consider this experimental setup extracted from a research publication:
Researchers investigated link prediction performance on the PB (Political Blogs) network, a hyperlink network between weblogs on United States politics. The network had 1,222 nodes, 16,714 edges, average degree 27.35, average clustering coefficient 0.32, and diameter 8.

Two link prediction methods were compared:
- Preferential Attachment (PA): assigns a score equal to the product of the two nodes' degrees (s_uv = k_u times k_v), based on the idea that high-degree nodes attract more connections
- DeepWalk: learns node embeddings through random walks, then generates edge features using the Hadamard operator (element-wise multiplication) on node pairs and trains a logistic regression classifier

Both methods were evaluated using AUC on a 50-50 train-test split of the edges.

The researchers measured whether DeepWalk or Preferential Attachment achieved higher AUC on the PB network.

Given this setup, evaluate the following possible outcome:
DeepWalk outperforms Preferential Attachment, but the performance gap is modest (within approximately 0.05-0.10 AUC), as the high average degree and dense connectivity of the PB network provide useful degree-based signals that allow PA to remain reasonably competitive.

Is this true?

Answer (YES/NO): NO